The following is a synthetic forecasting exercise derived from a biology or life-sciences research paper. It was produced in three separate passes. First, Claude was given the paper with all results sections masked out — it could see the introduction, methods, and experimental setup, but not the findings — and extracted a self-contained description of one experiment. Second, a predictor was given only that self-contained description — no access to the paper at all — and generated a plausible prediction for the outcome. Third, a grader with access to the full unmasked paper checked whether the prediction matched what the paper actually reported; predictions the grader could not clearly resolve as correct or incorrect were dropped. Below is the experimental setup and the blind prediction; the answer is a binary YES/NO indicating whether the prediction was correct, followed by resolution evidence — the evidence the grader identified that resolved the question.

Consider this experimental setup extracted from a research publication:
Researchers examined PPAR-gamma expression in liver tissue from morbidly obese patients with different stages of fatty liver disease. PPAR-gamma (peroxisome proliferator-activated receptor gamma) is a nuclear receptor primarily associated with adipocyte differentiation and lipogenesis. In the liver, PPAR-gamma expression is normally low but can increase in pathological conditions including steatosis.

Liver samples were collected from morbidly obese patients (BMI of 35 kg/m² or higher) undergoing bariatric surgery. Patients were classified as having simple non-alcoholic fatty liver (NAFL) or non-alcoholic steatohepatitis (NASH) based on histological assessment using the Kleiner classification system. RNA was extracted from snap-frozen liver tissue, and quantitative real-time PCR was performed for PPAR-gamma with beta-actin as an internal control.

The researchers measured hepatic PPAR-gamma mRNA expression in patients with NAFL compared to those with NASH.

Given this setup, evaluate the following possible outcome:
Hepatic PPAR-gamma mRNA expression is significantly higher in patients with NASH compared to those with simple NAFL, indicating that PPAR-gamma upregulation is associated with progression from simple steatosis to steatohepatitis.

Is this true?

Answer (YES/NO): NO